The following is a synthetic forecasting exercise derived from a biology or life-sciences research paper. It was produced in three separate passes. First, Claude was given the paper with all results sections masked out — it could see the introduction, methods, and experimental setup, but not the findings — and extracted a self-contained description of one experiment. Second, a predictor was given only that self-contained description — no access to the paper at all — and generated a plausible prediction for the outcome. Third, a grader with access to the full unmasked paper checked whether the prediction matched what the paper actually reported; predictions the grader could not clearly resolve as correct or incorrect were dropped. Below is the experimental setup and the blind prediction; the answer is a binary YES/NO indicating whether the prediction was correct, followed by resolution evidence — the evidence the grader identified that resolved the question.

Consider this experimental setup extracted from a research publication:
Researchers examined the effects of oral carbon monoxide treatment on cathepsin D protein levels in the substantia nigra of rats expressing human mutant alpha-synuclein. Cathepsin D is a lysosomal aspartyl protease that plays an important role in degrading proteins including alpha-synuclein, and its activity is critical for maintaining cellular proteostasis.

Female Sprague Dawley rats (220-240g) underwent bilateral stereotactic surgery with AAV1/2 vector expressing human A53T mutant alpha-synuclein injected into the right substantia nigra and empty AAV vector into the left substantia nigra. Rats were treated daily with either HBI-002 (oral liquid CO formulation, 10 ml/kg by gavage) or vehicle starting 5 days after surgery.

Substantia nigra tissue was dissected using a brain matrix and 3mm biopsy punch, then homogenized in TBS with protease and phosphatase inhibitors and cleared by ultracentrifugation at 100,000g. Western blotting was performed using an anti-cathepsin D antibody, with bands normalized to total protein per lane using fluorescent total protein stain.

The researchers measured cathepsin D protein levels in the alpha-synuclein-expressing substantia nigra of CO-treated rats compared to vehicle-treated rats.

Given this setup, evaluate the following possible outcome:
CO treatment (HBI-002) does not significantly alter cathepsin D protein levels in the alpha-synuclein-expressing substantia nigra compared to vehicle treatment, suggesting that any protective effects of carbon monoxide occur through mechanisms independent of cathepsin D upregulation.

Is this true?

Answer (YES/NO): NO